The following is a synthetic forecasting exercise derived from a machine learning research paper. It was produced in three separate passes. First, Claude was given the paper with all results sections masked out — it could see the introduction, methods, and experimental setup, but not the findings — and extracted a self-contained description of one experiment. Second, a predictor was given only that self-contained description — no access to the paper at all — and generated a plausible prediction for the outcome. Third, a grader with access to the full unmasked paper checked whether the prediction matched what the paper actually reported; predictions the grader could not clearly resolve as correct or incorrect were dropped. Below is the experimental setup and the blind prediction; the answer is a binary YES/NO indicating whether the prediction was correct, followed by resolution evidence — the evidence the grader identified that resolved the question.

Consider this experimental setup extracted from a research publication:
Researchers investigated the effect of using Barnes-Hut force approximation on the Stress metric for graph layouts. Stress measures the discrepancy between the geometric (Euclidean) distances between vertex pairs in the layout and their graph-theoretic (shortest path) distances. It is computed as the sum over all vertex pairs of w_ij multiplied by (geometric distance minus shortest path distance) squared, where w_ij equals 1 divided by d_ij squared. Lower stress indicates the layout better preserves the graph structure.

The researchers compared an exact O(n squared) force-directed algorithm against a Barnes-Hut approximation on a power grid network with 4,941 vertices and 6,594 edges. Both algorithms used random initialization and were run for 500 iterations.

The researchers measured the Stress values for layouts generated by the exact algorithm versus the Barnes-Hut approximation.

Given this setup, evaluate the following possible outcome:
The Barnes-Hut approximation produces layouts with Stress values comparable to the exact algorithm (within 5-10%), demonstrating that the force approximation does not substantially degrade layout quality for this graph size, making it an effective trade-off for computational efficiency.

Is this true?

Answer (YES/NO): NO